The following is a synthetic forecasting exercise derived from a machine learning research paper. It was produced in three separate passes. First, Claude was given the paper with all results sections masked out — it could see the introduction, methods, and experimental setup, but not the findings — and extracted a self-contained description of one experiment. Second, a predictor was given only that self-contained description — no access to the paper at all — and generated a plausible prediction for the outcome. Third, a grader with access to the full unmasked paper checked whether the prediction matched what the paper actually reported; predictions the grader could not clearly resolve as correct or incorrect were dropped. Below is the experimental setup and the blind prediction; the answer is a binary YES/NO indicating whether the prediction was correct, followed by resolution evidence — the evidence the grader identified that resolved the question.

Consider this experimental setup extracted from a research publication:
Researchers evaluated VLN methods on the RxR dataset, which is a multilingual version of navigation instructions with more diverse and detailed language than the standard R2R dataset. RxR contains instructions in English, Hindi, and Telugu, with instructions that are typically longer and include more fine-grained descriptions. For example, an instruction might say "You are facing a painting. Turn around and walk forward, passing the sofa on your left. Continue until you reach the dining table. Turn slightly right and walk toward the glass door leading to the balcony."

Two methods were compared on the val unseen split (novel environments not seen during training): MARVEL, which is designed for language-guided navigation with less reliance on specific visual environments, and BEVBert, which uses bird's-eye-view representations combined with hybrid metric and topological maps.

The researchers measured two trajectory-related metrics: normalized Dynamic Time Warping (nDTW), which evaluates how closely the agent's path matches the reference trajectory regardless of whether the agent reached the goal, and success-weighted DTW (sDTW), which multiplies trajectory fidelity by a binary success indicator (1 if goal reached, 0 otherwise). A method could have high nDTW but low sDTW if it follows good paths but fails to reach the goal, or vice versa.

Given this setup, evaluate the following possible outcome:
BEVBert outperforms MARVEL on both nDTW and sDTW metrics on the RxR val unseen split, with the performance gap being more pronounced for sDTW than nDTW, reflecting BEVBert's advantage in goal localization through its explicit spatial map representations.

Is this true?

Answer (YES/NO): NO